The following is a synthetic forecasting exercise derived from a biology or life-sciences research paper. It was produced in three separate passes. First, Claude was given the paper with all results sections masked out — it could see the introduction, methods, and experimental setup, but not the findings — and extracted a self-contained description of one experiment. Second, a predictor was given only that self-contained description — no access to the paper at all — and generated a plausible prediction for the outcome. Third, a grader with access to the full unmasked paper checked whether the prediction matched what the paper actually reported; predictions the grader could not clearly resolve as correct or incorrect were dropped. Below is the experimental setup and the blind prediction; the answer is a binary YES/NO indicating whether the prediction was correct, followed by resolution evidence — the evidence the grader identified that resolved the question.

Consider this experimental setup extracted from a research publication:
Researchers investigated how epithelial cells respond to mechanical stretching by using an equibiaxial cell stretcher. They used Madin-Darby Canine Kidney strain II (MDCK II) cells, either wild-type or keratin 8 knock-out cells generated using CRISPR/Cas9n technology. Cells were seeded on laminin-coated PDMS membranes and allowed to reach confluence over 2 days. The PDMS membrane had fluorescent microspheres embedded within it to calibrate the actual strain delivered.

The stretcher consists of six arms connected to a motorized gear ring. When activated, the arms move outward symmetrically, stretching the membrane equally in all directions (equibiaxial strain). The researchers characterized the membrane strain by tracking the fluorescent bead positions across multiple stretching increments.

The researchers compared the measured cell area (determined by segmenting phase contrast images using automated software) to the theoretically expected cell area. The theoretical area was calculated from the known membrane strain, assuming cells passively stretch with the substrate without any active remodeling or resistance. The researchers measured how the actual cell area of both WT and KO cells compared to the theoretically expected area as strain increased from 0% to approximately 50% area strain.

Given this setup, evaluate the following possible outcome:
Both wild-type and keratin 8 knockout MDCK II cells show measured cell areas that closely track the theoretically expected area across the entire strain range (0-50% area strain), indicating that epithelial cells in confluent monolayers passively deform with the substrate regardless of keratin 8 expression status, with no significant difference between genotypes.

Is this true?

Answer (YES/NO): NO